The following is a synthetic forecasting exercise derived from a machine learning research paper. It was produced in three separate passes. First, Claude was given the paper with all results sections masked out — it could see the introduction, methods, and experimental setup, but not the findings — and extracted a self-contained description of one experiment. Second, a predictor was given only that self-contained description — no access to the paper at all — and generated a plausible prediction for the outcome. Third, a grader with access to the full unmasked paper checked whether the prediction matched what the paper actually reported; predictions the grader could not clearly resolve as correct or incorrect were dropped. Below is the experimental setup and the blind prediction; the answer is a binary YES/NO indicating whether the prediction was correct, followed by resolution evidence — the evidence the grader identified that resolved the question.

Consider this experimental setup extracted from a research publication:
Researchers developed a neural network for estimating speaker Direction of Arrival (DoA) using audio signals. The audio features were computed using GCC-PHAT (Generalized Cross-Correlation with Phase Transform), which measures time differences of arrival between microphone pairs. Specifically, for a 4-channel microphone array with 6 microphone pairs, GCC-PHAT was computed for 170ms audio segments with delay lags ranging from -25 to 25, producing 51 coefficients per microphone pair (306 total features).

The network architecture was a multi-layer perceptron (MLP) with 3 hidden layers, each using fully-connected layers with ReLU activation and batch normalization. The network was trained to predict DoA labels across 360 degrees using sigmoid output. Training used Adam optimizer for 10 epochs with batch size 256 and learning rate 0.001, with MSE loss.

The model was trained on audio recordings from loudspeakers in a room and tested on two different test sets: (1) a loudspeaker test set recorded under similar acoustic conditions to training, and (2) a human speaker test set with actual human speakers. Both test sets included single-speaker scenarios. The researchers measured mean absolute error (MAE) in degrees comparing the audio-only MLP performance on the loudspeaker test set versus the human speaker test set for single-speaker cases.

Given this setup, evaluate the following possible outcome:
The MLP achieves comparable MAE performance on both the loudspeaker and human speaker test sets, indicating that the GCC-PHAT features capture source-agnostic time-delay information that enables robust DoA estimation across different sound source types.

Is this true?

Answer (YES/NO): YES